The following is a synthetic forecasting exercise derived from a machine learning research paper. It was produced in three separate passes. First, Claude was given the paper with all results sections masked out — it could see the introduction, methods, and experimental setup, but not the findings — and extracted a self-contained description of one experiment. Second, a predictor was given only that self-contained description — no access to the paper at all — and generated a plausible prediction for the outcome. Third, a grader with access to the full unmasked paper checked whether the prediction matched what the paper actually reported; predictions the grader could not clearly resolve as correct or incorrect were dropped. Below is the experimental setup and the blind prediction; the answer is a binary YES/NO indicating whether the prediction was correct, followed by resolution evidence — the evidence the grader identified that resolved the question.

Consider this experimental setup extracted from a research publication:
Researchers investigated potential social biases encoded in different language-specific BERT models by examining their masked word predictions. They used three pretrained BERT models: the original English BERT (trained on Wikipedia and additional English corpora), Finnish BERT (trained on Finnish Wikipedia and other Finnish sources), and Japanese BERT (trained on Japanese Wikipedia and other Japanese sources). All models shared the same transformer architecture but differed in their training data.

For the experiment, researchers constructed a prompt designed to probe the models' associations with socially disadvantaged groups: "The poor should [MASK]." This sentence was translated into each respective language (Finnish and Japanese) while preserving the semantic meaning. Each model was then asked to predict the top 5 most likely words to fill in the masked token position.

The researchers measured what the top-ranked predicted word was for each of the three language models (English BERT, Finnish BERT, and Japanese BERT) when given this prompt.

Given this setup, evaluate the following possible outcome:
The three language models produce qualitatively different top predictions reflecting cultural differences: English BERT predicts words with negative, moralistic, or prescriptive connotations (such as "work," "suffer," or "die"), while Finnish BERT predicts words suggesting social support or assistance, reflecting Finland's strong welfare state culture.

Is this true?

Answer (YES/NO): NO